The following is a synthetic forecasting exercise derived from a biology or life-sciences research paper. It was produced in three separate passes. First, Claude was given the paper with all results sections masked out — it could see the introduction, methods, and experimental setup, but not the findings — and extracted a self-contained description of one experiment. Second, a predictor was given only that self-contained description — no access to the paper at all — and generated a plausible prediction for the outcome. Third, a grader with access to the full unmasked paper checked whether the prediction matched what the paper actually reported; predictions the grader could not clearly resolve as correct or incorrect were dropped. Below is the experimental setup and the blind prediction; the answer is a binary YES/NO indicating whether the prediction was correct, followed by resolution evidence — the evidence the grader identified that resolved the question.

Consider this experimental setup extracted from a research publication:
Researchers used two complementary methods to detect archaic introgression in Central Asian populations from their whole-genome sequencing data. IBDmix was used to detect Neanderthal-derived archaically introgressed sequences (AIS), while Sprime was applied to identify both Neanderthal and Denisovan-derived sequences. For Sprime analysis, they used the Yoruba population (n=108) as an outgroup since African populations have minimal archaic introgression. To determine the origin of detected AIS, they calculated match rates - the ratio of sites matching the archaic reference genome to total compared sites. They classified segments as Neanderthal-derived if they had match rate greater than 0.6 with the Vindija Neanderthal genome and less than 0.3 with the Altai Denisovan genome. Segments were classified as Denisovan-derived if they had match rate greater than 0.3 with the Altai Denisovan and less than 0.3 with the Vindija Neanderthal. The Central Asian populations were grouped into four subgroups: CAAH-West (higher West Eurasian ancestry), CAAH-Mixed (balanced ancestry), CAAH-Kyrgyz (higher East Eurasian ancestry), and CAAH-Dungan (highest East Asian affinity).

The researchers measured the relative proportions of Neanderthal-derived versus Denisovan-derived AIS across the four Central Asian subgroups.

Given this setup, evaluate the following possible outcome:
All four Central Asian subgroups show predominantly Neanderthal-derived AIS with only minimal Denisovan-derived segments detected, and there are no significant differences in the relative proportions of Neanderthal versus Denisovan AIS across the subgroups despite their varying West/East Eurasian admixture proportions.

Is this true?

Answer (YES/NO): NO